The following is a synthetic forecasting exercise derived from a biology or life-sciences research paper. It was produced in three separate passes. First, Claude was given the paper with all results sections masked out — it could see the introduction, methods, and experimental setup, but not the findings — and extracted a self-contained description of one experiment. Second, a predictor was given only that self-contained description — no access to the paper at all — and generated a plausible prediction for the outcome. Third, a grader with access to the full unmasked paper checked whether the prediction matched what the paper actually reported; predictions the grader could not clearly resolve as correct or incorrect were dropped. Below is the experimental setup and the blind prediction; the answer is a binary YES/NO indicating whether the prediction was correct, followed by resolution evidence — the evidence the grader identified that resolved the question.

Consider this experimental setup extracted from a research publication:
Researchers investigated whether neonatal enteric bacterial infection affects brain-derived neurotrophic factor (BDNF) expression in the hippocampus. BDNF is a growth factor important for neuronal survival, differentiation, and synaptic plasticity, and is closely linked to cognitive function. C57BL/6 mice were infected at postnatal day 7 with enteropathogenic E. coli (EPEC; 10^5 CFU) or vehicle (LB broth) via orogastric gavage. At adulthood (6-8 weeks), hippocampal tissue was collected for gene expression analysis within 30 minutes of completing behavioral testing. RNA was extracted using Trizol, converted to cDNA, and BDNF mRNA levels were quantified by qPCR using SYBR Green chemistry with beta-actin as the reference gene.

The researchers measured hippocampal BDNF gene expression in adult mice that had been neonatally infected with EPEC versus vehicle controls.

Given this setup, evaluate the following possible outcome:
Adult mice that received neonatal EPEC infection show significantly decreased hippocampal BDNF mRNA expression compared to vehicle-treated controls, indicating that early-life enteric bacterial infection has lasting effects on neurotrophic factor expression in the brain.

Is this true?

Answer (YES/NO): NO